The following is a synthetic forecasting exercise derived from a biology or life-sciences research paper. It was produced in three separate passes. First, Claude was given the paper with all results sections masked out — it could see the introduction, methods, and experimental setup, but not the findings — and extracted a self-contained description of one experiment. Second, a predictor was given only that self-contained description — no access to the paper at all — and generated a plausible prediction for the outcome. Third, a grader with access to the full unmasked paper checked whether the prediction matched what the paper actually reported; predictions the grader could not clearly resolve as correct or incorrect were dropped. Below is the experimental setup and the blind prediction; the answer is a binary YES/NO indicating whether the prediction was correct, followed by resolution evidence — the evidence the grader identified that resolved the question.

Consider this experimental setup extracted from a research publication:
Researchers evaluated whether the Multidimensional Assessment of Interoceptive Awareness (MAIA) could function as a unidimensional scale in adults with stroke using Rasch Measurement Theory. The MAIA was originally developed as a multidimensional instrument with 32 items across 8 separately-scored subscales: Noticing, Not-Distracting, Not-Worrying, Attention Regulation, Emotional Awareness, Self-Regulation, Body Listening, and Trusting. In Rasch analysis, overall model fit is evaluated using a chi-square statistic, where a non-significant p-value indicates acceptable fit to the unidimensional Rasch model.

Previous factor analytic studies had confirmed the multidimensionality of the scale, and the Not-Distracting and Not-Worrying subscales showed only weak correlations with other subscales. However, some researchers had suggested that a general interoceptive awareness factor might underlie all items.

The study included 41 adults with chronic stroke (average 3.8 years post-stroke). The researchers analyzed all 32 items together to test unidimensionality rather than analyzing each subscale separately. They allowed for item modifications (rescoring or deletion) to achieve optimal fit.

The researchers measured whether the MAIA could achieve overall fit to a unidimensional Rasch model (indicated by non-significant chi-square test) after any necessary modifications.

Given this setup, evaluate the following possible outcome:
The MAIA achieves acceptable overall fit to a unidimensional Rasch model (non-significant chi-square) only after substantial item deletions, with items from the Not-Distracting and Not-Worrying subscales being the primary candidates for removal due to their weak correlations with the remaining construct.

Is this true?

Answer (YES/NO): NO